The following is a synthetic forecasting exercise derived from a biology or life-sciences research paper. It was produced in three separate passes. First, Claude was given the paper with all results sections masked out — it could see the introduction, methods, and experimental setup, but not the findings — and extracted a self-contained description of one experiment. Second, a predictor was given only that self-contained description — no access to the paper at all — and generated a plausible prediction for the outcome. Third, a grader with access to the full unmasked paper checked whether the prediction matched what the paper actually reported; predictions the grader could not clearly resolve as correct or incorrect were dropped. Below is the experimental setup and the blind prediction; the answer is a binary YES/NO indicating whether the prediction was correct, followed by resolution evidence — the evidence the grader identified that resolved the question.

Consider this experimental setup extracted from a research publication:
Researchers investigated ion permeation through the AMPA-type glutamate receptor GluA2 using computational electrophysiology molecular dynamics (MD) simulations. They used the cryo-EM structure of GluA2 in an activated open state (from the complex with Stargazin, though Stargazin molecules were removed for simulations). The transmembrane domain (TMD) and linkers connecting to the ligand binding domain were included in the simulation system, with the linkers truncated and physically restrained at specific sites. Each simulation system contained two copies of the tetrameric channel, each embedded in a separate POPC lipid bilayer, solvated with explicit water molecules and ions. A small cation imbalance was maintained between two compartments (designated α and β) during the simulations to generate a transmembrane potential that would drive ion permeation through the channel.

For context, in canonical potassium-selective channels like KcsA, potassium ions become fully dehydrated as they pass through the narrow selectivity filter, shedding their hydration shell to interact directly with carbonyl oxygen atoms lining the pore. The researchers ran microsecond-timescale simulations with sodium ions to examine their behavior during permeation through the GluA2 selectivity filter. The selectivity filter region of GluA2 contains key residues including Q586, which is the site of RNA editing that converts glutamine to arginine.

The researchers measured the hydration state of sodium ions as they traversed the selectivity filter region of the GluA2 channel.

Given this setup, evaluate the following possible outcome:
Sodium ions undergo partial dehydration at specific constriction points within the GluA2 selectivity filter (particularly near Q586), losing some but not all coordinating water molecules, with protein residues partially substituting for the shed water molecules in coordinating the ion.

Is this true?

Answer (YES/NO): YES